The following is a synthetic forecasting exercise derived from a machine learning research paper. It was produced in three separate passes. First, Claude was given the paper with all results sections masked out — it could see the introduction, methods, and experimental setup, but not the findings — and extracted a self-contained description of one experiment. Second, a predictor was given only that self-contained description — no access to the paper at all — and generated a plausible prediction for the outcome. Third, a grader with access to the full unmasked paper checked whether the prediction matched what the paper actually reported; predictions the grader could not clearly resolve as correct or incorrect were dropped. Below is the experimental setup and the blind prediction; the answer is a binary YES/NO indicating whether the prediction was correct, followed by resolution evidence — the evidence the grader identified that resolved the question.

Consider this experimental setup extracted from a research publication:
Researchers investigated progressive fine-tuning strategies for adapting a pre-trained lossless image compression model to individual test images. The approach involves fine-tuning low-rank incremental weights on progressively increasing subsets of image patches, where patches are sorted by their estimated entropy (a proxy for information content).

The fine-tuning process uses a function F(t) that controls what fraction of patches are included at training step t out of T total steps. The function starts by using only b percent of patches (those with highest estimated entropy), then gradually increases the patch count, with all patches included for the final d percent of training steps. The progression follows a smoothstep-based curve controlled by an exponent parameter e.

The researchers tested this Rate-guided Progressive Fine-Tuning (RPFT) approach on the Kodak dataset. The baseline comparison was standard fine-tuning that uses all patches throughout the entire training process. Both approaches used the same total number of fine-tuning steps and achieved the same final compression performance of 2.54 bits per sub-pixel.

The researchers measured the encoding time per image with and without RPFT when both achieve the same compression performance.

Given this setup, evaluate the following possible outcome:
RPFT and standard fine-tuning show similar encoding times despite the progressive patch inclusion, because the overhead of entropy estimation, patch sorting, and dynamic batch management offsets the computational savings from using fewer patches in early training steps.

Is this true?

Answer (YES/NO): NO